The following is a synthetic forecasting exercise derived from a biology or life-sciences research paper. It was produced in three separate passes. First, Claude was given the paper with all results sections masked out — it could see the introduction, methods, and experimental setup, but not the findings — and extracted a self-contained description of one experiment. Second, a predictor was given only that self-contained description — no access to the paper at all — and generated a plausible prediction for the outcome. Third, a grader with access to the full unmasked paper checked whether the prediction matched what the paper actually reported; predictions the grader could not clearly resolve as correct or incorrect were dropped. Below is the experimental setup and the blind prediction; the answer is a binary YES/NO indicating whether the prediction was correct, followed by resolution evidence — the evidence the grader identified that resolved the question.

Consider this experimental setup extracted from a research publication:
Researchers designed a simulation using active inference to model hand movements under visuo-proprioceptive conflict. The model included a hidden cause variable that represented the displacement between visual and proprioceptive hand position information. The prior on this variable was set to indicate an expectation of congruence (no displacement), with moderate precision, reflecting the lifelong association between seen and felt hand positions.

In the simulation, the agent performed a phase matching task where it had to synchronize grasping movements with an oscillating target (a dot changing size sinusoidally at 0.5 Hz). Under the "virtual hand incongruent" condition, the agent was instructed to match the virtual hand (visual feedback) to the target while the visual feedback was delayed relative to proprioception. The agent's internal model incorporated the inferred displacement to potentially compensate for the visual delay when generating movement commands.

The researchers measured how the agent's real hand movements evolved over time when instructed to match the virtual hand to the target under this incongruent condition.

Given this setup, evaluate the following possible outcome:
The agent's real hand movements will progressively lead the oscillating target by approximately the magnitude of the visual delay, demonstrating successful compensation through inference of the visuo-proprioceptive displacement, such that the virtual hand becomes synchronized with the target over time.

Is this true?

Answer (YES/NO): NO